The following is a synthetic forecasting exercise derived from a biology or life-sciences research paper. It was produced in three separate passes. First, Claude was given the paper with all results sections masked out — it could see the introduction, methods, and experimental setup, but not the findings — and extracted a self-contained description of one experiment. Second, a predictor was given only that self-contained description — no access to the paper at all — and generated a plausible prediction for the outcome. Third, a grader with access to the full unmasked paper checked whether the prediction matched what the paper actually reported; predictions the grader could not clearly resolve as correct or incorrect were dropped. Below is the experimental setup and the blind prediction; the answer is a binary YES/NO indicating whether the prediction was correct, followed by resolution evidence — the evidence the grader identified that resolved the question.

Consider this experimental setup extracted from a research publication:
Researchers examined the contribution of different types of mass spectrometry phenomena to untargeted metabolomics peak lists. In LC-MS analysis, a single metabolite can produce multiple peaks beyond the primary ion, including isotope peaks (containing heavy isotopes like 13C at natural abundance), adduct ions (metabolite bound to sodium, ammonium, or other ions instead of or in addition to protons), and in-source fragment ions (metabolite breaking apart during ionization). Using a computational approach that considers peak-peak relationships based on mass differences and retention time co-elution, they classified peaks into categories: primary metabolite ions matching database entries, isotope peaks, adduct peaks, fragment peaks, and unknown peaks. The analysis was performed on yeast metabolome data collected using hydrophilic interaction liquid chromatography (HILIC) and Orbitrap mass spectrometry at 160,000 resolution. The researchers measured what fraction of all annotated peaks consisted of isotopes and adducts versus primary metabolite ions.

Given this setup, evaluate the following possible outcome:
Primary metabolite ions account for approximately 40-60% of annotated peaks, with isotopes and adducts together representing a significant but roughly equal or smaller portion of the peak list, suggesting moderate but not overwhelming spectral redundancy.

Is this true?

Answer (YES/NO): NO